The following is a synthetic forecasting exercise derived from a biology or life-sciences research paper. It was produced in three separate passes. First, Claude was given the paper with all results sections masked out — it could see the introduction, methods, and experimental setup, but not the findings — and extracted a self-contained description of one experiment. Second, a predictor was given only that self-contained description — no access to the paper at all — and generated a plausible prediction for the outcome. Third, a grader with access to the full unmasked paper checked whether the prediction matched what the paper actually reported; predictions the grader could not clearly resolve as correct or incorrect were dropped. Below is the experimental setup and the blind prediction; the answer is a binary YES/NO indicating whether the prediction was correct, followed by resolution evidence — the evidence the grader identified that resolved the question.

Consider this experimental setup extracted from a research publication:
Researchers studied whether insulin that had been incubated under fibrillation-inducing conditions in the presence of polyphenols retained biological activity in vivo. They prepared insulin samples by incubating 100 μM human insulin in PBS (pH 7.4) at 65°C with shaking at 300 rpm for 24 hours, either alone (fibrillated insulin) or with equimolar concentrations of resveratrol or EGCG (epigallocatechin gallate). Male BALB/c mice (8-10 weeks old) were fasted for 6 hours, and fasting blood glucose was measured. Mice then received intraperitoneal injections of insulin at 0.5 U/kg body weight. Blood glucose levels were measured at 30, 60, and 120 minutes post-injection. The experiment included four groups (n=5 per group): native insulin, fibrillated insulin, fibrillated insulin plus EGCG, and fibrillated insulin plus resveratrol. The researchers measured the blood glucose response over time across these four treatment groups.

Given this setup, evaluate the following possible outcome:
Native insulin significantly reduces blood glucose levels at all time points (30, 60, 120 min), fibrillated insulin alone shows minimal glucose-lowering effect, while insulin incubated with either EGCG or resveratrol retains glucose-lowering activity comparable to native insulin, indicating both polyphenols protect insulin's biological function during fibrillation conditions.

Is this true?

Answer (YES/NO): NO